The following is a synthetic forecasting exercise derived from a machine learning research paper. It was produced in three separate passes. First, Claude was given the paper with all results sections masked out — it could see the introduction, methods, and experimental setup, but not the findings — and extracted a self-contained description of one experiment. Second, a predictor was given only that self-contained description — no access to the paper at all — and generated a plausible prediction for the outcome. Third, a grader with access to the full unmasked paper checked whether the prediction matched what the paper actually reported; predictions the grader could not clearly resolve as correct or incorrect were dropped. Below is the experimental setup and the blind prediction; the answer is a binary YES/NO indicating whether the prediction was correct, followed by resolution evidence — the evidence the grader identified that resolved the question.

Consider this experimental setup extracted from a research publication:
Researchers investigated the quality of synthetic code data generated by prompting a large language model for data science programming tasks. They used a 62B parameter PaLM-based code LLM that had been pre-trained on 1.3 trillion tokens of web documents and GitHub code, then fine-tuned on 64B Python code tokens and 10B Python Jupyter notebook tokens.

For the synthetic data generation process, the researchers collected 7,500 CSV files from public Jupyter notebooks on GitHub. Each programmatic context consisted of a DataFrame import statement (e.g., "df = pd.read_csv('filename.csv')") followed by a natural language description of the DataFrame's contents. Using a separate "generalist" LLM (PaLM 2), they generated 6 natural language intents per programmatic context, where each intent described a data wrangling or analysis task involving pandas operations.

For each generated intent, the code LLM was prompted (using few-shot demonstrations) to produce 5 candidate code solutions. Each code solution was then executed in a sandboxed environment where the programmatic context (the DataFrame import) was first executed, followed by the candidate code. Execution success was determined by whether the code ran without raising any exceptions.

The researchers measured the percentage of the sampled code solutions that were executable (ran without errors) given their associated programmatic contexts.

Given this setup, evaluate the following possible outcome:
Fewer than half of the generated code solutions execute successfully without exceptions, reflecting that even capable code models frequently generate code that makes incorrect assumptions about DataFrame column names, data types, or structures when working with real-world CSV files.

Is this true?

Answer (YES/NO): NO